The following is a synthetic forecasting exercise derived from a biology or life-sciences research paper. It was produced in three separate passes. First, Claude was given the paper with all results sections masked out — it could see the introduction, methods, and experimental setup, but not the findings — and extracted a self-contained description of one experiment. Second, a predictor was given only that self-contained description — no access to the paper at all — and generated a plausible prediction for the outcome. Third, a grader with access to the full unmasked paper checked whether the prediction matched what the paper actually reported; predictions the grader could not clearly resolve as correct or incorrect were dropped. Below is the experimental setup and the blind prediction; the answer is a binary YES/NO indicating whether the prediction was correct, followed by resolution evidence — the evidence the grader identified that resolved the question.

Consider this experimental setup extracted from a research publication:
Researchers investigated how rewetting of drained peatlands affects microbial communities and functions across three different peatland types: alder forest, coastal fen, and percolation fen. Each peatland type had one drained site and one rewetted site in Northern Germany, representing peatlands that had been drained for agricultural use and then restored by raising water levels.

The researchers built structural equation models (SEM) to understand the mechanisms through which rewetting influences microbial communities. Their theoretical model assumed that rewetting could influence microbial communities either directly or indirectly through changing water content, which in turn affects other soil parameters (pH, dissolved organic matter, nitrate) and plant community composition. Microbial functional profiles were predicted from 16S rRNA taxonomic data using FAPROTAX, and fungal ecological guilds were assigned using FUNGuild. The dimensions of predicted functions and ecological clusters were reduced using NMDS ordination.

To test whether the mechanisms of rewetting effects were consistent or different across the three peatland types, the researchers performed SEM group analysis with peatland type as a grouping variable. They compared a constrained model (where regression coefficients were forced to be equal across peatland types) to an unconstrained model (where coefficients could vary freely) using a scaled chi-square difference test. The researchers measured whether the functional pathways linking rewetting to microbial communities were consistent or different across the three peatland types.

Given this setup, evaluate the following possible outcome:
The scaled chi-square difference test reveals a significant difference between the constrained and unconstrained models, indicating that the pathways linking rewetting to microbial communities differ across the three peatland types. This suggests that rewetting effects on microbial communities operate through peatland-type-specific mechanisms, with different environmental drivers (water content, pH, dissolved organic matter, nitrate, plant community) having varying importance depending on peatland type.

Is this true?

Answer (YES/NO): YES